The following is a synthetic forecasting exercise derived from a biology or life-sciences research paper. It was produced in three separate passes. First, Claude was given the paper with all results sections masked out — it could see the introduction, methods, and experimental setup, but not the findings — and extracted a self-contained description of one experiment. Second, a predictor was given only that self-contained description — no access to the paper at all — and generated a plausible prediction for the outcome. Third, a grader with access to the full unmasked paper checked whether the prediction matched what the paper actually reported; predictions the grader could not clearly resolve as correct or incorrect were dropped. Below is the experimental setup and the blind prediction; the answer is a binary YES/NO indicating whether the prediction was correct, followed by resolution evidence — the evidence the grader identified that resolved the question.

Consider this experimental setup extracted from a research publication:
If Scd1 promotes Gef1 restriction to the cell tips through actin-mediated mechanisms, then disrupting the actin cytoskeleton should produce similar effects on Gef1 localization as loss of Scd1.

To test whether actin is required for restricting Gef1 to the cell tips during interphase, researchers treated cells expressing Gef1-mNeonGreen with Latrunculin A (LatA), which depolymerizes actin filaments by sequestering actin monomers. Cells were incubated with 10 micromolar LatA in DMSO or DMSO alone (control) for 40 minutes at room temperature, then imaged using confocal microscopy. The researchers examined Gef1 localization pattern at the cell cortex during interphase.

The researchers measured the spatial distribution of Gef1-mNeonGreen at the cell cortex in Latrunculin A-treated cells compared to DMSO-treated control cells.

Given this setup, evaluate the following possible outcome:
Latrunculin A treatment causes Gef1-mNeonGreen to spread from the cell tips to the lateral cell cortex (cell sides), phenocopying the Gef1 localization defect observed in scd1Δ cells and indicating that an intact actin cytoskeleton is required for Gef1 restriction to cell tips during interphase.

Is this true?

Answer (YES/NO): YES